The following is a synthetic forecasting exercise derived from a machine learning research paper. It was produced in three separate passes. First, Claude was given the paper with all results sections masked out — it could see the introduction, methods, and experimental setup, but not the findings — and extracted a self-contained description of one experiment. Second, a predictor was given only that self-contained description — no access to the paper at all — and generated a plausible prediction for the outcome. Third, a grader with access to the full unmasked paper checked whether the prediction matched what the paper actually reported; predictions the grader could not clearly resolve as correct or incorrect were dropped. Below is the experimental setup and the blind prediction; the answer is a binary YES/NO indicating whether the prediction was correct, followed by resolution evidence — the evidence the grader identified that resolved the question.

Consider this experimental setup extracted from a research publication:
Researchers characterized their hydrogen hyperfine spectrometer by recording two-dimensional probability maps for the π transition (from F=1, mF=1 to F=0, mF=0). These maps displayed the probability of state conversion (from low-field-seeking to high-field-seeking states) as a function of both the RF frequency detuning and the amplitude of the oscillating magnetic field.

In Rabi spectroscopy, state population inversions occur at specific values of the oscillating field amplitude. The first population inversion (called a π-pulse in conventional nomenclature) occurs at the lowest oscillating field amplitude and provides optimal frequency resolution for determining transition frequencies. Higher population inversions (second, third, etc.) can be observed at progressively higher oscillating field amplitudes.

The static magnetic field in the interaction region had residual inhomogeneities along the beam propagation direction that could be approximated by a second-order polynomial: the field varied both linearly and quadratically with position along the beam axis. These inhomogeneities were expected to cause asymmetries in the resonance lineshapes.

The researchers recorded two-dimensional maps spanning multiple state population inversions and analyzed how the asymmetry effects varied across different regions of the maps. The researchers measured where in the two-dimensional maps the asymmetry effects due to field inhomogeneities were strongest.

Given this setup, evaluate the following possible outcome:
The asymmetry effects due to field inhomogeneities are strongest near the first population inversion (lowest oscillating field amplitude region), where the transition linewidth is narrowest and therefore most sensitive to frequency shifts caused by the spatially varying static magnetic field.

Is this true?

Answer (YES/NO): NO